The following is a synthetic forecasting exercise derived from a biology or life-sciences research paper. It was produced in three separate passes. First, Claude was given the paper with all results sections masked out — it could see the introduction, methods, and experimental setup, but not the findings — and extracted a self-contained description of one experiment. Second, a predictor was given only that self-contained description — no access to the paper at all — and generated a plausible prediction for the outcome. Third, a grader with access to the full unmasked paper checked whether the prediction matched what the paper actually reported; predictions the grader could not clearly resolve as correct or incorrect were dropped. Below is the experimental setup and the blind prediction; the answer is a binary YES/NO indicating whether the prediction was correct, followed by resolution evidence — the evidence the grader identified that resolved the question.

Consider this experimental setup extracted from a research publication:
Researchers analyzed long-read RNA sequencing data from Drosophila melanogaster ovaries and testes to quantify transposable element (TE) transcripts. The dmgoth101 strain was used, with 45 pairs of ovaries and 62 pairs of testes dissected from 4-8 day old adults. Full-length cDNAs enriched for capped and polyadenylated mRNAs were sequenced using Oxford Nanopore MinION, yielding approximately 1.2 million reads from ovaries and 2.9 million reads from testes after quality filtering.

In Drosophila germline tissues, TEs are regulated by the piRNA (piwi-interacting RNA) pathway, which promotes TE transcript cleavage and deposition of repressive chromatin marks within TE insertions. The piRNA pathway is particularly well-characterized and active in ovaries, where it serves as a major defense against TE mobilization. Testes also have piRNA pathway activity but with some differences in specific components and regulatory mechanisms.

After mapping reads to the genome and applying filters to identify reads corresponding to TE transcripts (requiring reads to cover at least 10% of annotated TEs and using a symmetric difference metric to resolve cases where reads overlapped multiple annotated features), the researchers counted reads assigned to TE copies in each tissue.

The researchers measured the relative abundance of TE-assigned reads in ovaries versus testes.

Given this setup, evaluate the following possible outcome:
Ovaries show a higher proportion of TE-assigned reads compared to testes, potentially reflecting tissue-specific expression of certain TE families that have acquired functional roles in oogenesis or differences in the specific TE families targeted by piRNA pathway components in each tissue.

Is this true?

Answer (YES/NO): NO